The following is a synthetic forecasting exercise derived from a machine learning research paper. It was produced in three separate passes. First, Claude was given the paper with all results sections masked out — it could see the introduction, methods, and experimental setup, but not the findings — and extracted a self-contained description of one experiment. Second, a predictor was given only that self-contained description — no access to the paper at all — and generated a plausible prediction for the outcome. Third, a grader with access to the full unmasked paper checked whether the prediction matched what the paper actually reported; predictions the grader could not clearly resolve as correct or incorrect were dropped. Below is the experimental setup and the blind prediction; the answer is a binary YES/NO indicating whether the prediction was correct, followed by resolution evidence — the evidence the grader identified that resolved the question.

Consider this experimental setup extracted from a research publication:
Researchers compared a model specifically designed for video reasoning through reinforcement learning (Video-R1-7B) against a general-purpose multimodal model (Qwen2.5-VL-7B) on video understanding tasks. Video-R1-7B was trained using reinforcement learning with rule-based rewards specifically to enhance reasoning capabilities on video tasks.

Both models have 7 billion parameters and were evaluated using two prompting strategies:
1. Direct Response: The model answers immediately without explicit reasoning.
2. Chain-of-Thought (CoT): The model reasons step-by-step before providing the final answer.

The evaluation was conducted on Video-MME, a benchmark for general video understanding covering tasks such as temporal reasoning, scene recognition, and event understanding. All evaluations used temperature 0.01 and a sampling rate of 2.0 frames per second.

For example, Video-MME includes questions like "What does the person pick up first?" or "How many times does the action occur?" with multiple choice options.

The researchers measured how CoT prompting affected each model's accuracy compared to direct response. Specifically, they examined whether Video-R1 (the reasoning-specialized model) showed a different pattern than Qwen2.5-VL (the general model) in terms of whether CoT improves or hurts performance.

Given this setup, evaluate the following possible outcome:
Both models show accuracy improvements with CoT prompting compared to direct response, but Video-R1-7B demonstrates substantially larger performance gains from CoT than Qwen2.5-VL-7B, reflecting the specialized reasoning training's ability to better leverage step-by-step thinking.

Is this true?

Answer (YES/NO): NO